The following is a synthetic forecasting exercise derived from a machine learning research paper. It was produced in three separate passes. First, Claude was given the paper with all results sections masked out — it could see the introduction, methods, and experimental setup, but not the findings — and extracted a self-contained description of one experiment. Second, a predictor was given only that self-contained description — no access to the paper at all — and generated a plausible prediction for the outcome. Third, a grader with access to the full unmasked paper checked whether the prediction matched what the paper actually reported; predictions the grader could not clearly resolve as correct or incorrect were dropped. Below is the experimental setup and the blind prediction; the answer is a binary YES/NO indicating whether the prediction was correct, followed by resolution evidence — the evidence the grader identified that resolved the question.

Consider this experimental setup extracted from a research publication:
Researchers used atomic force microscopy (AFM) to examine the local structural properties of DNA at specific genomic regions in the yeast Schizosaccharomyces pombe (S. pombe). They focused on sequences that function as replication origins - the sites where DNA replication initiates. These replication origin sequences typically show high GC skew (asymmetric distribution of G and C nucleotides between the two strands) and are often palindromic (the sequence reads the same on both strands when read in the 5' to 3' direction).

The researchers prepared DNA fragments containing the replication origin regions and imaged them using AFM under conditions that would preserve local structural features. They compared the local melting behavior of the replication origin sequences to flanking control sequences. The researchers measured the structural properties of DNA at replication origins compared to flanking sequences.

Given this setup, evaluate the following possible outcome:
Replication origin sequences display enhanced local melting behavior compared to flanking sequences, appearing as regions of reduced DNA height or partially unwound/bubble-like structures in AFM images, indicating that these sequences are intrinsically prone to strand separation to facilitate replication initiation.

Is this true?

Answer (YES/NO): YES